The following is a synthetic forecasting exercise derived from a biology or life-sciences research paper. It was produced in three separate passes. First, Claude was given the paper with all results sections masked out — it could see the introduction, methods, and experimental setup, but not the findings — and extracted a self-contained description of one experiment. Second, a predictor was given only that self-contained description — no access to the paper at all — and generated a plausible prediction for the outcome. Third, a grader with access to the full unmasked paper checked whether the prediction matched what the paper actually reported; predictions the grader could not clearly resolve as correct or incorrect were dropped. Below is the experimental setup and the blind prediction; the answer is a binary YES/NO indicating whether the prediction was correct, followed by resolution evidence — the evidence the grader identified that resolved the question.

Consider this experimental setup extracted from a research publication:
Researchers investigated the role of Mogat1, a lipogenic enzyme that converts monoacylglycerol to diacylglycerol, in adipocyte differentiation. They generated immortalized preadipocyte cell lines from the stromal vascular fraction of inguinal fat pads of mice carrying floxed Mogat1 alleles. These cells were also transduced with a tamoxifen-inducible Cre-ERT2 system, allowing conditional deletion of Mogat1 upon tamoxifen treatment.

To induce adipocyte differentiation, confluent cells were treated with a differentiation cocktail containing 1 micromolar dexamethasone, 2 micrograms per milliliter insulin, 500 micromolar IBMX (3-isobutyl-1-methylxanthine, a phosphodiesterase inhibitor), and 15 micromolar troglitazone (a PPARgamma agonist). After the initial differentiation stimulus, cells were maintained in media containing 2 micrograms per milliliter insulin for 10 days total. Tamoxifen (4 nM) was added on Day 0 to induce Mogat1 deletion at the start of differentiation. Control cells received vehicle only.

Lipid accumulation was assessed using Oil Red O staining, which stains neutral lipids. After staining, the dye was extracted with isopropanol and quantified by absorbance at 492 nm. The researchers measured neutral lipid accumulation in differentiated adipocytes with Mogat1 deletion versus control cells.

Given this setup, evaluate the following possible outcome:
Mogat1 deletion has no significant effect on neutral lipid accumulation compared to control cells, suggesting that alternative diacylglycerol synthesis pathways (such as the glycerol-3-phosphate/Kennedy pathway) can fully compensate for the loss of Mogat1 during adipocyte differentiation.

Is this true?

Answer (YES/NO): NO